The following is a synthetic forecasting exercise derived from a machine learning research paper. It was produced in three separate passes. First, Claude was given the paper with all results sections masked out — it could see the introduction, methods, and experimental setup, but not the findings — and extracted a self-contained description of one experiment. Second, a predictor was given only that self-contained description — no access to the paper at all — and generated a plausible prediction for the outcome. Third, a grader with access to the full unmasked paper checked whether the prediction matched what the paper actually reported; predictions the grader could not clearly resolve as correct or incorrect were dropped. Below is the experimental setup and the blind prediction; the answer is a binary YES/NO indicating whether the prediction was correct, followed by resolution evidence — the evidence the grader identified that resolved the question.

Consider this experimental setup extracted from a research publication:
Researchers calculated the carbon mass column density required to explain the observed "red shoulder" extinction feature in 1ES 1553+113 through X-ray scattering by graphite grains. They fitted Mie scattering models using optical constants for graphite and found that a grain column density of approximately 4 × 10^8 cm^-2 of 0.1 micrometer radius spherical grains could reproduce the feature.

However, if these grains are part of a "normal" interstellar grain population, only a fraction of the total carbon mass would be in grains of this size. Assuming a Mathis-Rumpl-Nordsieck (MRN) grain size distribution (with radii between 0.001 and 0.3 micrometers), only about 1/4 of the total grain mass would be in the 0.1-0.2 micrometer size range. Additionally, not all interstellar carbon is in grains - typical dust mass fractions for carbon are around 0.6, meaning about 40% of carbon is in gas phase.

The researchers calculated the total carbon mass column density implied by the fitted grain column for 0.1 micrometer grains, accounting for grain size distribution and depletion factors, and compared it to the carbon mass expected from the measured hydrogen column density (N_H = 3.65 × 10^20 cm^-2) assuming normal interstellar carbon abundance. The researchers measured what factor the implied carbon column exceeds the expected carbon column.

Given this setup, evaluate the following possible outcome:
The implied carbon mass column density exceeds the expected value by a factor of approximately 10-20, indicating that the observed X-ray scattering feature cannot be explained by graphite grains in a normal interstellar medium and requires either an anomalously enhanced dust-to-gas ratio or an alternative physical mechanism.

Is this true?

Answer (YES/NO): NO